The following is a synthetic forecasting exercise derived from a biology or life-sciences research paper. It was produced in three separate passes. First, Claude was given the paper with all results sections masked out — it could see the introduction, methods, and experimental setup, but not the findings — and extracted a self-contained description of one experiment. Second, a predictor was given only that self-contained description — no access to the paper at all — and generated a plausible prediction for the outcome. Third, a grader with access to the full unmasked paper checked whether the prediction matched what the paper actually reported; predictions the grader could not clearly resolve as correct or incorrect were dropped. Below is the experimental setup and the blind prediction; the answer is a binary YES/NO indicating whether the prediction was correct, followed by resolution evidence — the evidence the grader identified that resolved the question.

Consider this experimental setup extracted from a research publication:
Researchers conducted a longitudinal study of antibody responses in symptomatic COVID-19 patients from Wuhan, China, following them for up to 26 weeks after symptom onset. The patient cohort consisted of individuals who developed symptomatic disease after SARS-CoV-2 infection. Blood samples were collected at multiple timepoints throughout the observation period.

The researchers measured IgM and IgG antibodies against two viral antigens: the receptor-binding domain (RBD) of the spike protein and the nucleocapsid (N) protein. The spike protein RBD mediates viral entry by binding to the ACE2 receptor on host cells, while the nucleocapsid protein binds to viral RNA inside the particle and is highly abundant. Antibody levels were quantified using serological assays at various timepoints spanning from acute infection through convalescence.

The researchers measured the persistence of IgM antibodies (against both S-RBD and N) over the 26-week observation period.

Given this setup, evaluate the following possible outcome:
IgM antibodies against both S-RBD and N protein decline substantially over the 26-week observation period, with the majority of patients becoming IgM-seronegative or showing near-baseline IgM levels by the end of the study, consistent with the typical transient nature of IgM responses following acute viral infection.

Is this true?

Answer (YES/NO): YES